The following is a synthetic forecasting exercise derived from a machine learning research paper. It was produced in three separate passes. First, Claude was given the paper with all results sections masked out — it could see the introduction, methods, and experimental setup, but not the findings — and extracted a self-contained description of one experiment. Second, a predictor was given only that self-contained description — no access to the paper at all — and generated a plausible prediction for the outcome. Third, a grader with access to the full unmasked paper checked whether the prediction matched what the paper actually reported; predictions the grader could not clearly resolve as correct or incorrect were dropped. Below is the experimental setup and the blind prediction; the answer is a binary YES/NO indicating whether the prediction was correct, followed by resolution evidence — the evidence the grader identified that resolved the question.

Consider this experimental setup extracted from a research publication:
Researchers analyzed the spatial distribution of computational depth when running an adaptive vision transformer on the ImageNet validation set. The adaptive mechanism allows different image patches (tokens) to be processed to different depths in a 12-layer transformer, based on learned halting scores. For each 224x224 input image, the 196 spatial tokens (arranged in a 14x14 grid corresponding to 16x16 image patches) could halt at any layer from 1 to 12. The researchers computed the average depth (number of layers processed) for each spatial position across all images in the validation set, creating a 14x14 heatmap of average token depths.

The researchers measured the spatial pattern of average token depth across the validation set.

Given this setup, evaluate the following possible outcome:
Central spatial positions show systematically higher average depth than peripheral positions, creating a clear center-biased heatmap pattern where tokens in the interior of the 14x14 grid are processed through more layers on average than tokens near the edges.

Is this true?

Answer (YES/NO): YES